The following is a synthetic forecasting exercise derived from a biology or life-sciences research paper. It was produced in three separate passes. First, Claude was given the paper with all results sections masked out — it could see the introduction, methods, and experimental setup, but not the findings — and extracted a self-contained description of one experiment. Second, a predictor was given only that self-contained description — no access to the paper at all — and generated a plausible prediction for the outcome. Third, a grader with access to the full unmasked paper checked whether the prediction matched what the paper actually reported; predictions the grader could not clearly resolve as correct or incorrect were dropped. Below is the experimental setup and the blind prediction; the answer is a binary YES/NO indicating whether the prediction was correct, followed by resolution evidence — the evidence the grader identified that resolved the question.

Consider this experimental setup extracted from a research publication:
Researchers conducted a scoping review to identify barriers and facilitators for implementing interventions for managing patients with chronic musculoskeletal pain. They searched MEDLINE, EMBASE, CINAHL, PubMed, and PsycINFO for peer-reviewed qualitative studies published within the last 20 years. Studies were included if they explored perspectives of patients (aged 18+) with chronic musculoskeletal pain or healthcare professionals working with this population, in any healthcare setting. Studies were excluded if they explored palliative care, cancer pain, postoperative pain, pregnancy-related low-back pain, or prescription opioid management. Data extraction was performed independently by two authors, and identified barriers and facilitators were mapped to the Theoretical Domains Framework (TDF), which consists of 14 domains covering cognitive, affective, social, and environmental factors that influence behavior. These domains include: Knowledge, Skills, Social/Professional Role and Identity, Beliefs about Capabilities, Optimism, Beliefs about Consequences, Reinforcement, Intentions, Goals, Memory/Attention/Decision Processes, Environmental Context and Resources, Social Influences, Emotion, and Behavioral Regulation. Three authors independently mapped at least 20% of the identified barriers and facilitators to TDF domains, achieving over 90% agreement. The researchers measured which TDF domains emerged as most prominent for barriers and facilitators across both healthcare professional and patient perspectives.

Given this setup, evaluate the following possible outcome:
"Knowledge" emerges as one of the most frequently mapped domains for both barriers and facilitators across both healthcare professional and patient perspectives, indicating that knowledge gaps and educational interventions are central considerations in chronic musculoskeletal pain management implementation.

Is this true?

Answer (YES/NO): NO